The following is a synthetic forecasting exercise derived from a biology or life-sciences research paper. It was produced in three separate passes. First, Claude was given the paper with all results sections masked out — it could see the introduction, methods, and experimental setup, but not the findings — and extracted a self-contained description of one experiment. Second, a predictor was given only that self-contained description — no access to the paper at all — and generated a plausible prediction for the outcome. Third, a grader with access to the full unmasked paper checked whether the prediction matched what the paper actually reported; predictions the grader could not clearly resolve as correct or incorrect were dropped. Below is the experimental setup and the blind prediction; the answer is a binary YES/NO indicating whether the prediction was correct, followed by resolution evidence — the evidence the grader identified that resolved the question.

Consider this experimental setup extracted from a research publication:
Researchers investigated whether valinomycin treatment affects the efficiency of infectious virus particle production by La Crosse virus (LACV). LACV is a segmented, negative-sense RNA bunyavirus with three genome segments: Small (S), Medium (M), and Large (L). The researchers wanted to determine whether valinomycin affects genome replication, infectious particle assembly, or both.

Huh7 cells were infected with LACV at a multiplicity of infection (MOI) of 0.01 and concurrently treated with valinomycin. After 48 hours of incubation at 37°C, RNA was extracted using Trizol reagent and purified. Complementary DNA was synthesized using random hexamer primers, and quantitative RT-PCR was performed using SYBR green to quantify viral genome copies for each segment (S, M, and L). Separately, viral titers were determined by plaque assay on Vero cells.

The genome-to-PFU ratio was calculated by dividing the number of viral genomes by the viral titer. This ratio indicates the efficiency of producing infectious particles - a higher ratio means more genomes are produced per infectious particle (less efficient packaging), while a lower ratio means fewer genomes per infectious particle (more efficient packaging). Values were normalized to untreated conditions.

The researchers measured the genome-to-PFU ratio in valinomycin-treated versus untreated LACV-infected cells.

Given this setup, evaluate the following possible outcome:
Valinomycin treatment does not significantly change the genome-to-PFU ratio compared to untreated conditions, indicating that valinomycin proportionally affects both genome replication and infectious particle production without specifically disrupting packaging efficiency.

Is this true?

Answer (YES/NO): NO